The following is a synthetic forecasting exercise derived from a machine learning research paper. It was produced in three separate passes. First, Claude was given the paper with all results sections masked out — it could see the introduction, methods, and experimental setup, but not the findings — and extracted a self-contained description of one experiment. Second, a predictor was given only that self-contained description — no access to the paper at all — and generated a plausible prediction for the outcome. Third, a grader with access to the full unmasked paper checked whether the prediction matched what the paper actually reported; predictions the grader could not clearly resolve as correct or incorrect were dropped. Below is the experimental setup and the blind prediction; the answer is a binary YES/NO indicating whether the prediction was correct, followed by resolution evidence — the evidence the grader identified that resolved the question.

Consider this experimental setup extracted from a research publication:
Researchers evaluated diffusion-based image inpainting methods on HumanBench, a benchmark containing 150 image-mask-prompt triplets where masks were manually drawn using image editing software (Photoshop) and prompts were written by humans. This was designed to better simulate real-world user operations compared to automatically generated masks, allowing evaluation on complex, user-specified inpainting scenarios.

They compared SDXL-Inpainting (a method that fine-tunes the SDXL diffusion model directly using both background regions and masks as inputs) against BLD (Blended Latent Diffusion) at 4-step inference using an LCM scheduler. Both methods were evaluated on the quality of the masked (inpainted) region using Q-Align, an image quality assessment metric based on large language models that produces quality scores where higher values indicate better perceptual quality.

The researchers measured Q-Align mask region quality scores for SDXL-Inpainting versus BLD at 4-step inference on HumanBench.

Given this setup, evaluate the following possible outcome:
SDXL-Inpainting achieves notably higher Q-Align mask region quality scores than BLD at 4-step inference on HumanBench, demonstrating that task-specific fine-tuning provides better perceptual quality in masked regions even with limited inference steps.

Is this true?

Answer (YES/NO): NO